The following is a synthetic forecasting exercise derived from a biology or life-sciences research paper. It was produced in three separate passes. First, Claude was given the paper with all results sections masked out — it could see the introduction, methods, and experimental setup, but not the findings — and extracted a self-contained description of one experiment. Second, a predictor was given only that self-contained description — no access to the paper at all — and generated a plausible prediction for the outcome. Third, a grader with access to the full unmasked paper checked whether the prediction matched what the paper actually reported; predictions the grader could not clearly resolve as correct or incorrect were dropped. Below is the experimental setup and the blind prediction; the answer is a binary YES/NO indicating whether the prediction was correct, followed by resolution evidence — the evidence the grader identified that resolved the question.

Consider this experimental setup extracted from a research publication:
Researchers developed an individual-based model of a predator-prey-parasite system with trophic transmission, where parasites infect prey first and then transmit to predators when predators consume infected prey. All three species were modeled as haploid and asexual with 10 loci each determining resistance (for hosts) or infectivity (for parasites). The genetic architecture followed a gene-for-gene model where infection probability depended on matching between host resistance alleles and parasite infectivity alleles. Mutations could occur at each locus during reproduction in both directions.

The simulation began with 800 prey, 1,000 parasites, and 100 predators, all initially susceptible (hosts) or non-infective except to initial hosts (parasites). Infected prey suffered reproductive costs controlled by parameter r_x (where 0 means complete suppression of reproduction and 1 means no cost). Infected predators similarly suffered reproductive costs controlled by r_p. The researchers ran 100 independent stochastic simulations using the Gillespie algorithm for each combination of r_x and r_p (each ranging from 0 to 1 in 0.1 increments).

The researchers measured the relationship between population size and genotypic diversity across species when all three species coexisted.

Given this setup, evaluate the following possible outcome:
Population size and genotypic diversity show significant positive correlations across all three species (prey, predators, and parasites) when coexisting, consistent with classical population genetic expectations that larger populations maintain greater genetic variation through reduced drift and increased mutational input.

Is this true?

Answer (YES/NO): YES